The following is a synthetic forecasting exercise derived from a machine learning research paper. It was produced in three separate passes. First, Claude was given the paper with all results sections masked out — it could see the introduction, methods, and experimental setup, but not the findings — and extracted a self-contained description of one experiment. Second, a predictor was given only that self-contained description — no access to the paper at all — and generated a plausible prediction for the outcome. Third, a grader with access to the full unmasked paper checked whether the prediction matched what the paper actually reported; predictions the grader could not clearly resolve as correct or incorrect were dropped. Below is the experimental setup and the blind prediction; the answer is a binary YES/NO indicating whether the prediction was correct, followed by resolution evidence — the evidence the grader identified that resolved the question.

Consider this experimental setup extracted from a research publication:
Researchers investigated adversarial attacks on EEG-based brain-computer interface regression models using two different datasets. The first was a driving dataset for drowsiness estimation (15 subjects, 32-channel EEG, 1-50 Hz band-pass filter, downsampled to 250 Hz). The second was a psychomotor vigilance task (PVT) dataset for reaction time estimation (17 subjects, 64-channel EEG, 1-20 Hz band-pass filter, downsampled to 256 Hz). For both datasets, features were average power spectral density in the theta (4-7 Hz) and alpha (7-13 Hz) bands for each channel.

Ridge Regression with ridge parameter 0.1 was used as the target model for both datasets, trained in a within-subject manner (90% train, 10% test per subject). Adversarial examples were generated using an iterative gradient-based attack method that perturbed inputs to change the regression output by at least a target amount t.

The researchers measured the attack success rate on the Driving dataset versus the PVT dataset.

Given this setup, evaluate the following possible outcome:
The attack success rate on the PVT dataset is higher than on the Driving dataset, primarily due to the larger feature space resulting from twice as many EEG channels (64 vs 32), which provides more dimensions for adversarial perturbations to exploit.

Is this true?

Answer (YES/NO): NO